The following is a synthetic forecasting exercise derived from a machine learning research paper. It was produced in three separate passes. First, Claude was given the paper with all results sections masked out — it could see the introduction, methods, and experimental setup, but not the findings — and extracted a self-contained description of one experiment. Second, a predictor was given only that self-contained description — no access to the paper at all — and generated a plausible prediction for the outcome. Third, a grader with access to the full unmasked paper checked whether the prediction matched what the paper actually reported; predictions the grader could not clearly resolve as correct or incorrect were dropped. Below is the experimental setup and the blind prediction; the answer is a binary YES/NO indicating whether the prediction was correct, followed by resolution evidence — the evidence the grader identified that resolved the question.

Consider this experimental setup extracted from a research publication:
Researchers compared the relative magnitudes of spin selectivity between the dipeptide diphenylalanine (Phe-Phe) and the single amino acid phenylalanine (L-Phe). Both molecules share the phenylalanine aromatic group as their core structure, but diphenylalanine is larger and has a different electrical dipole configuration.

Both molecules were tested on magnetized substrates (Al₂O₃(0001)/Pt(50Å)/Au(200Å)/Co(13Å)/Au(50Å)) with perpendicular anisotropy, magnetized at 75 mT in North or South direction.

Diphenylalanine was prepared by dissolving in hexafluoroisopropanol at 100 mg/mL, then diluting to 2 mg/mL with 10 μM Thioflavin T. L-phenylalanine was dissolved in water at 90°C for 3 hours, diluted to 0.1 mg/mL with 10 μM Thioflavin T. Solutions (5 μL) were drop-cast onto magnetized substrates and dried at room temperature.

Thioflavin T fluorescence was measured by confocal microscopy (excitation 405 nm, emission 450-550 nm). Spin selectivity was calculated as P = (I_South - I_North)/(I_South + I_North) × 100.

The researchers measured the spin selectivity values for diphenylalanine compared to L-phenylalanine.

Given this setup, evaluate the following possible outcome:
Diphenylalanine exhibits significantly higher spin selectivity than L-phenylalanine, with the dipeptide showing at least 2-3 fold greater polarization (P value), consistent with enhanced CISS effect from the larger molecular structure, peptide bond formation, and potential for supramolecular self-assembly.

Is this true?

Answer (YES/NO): NO